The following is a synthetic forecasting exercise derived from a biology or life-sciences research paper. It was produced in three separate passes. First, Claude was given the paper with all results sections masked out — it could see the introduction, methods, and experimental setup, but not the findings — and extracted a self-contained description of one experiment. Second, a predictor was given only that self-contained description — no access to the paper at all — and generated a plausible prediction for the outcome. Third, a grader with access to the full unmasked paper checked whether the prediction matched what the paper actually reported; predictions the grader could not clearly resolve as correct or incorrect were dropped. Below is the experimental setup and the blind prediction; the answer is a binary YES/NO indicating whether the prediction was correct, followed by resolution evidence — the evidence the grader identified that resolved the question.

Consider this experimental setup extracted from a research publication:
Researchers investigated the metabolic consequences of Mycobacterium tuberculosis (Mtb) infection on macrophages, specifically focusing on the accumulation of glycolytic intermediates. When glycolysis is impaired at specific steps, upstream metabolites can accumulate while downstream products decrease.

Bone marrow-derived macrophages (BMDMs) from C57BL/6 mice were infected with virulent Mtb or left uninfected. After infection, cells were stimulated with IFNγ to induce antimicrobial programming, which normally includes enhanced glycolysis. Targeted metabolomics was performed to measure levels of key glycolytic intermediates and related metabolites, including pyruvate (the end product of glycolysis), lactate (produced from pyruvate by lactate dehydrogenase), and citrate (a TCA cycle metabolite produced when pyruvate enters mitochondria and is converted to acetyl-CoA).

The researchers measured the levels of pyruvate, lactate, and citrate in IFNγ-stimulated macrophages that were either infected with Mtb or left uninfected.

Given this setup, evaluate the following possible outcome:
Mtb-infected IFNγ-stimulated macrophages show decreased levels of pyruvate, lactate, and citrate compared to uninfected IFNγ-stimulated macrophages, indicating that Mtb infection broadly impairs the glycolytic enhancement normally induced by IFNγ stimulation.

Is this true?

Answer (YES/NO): NO